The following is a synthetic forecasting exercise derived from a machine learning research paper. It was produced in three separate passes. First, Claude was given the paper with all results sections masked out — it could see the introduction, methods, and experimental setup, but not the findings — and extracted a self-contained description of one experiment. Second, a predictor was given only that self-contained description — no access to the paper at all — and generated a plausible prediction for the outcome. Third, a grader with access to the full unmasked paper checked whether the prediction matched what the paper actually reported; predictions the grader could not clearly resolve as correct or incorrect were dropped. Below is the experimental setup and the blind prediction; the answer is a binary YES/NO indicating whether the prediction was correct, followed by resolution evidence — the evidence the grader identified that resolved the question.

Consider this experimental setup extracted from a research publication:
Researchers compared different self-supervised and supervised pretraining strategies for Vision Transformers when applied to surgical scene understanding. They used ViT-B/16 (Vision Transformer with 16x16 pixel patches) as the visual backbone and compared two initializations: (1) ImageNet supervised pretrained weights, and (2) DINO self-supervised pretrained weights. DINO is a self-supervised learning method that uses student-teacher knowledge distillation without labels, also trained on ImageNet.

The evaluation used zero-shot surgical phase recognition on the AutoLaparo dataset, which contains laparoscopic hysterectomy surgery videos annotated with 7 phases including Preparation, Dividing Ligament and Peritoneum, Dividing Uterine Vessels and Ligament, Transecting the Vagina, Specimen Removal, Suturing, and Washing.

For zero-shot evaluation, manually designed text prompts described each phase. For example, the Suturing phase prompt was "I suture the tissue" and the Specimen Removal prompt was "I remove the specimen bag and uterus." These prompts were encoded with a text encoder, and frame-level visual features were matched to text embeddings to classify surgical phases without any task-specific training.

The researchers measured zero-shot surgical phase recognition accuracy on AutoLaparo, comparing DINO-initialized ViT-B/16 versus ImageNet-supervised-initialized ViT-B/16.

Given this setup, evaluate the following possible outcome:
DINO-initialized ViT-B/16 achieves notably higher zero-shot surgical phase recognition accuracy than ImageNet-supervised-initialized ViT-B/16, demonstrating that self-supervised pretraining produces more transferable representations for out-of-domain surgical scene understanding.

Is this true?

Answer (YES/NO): NO